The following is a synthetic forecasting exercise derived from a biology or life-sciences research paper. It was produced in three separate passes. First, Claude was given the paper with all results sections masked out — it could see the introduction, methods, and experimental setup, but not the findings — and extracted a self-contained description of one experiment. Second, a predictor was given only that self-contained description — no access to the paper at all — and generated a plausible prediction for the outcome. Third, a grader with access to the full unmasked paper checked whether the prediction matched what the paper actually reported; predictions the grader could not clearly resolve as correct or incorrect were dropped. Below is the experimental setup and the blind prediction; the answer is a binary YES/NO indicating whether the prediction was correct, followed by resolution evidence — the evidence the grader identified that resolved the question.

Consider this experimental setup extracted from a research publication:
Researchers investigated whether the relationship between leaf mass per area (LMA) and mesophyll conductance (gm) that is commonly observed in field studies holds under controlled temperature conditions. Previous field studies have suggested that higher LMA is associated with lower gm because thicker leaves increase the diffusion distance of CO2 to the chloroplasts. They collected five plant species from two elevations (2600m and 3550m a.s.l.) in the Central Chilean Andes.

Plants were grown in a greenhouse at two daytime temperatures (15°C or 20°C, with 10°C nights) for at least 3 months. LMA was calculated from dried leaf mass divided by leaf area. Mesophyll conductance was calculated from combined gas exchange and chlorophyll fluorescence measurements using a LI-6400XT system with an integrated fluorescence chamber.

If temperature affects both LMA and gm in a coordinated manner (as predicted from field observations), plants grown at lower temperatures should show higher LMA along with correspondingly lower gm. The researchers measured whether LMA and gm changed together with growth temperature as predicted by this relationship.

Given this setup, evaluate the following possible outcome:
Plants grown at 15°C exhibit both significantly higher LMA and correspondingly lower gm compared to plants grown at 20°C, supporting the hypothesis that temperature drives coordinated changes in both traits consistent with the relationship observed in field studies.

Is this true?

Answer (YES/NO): NO